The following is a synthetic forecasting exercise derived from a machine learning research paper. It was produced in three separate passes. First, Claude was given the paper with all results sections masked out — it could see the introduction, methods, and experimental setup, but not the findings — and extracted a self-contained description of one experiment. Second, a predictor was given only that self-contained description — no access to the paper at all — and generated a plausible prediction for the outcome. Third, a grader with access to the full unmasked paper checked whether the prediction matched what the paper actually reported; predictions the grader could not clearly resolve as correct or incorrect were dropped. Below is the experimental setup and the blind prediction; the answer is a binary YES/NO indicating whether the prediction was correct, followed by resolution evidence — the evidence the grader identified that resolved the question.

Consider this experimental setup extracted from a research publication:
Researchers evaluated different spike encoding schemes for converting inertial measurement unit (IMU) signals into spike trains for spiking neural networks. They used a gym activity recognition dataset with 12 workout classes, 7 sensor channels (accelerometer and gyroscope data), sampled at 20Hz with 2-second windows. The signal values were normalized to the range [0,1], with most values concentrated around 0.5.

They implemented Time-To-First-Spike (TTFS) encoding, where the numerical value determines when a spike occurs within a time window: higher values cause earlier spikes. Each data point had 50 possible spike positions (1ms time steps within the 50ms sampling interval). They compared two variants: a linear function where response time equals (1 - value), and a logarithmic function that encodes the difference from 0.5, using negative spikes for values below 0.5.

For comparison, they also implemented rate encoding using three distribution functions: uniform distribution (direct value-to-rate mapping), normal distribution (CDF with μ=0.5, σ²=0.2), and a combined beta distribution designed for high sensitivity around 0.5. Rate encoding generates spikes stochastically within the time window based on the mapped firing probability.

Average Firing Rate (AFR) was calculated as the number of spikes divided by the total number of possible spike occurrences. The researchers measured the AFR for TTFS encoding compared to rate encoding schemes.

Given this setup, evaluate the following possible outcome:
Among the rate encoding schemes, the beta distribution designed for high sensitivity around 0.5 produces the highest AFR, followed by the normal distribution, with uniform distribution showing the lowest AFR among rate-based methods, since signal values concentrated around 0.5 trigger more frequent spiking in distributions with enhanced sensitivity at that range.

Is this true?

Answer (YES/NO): NO